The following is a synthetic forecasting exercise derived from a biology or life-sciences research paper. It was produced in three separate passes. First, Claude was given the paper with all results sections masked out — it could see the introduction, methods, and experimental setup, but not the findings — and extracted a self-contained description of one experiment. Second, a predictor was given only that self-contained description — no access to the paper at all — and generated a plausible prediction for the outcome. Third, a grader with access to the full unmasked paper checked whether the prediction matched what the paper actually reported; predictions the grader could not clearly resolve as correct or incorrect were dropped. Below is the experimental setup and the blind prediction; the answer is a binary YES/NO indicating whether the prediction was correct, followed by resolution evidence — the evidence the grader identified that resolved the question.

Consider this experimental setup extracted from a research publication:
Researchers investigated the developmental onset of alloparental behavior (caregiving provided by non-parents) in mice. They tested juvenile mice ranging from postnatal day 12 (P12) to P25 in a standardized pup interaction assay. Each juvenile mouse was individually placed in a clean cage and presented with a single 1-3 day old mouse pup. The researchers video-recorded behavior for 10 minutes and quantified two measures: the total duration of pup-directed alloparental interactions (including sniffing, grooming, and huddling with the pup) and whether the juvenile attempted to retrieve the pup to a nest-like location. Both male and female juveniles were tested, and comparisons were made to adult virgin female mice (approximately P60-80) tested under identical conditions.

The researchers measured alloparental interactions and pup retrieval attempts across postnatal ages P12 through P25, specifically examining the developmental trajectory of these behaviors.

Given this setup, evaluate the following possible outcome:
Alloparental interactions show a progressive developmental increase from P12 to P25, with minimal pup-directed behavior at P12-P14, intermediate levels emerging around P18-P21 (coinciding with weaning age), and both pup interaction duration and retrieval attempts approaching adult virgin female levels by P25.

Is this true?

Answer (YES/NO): NO